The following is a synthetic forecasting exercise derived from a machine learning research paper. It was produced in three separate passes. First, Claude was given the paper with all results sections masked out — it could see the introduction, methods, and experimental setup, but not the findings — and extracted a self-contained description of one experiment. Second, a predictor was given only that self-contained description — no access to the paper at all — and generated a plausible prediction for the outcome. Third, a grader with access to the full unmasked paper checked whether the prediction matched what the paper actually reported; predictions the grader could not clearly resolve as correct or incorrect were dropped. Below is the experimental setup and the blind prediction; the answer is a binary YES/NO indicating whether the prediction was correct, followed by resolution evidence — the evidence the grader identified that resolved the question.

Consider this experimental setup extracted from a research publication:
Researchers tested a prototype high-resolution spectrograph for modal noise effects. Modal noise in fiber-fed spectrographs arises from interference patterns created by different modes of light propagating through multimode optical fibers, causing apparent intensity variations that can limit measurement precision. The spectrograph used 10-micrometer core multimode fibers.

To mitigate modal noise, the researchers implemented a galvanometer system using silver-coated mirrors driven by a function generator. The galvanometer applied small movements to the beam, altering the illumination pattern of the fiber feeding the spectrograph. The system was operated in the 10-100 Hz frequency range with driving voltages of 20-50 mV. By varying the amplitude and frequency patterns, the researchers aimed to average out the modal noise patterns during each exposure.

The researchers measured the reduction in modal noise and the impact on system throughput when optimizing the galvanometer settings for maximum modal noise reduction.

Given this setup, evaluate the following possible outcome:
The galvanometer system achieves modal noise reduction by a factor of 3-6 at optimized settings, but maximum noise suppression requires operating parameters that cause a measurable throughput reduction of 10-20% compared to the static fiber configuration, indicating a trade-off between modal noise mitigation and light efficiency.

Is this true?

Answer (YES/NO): NO